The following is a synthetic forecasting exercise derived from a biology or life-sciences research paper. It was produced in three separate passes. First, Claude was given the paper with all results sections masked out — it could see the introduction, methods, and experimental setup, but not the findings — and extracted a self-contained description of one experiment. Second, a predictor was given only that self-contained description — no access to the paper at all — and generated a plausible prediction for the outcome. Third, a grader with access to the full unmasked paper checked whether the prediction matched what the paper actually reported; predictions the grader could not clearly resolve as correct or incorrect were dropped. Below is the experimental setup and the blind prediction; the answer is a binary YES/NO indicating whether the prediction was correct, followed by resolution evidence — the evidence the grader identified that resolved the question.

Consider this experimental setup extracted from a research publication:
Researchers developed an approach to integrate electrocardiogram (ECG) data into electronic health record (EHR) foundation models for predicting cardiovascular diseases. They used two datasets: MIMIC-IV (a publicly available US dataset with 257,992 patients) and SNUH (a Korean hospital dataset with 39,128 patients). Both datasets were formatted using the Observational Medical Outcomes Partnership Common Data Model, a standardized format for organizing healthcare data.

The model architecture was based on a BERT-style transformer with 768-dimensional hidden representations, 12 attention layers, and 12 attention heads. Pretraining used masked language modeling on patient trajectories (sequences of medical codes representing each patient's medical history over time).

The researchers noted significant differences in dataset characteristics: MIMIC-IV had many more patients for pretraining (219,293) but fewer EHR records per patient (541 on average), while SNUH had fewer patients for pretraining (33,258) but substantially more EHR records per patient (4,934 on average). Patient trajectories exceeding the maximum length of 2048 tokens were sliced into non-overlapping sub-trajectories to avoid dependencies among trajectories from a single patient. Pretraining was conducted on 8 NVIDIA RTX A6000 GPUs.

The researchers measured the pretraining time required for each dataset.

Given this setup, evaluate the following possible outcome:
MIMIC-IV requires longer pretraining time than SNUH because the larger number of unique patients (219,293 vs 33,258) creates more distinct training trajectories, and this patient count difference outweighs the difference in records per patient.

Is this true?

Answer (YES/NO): YES